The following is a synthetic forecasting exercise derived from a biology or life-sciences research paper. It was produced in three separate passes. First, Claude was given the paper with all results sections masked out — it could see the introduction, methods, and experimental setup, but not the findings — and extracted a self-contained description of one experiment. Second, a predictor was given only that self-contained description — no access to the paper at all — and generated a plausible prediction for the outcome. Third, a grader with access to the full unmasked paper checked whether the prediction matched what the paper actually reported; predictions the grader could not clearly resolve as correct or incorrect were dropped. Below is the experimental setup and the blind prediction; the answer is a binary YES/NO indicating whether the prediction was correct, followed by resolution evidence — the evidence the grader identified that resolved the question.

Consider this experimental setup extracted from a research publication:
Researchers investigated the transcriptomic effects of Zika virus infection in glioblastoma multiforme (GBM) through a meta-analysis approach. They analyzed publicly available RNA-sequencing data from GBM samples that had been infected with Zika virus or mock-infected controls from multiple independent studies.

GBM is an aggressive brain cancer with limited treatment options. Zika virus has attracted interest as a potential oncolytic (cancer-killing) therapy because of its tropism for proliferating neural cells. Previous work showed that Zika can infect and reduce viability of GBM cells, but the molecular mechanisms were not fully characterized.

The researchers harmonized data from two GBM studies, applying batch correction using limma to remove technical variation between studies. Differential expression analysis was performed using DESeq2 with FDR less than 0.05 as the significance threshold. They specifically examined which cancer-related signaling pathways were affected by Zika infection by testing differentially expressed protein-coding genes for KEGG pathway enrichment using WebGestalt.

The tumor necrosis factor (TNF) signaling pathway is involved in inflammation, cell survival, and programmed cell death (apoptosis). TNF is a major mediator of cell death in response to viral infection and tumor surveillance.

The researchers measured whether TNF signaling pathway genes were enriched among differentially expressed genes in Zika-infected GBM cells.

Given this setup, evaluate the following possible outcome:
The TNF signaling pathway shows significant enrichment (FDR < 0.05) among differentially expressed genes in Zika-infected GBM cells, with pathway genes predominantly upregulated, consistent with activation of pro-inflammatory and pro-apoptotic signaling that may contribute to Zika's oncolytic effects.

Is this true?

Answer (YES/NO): YES